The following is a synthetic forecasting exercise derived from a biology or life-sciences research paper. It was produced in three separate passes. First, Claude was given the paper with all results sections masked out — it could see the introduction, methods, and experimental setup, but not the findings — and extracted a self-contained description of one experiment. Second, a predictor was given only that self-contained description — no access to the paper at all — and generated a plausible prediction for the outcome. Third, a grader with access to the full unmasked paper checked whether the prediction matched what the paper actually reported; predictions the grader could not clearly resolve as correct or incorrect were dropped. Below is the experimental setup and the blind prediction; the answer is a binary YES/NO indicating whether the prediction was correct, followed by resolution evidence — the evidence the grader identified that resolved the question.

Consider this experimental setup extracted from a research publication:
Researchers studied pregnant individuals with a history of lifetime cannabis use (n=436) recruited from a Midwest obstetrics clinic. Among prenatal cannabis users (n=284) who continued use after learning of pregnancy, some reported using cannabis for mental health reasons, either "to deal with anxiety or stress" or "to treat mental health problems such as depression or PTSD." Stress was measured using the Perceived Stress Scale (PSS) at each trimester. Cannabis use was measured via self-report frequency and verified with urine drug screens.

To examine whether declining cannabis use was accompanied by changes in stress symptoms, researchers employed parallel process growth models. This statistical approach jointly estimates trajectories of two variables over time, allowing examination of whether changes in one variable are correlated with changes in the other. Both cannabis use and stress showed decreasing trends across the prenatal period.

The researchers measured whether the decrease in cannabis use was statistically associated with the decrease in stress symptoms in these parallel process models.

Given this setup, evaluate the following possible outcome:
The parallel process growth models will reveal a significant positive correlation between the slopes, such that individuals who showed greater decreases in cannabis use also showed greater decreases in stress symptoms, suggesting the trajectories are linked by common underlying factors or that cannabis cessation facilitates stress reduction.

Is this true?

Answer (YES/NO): NO